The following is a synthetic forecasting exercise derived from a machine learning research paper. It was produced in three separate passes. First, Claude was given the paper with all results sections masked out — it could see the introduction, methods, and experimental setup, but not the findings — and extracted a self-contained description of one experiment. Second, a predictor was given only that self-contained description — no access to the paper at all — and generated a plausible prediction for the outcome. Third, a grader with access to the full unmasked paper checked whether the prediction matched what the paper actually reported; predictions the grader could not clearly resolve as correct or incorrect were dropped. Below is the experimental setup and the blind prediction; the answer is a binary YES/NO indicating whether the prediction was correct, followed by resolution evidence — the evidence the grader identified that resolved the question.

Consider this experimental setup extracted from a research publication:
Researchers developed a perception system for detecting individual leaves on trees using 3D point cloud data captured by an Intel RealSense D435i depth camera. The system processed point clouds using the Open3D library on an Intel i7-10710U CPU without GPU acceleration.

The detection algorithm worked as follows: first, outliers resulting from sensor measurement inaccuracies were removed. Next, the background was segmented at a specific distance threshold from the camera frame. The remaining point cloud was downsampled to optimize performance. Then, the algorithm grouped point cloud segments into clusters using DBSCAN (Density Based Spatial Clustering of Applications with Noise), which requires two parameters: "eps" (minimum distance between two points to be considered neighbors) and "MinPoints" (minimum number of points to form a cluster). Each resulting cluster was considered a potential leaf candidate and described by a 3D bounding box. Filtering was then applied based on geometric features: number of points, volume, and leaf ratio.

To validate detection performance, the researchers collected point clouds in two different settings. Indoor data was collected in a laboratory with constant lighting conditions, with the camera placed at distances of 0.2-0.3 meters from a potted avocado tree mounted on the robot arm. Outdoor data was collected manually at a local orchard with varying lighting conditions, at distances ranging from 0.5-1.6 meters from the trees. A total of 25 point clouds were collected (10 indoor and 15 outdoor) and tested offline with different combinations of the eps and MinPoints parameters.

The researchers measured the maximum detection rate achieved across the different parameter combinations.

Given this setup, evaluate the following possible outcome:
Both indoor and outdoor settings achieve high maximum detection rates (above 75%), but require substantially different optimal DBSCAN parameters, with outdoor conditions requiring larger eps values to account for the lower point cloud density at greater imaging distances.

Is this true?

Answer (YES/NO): YES